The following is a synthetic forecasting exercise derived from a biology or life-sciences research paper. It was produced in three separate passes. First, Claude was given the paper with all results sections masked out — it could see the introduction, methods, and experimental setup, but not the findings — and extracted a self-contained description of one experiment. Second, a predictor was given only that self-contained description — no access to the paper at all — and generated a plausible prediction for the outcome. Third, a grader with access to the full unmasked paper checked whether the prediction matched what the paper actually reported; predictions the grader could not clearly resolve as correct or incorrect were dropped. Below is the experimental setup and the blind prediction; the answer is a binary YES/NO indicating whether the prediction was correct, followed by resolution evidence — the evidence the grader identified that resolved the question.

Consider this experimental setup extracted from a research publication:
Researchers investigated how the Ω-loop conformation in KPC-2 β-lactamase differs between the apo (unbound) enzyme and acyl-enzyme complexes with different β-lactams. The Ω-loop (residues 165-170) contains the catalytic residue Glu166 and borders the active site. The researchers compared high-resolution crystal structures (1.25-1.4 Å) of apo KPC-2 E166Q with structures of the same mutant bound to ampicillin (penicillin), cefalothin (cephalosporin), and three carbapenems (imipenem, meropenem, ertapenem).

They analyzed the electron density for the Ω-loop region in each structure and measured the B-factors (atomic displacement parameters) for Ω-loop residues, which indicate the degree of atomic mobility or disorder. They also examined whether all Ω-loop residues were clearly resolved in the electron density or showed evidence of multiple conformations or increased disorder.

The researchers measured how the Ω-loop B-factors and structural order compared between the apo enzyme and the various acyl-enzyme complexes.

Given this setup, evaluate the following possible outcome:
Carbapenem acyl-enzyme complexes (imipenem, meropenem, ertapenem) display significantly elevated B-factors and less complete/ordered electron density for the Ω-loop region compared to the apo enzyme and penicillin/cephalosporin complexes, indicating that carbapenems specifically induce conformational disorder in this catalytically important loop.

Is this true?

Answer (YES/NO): NO